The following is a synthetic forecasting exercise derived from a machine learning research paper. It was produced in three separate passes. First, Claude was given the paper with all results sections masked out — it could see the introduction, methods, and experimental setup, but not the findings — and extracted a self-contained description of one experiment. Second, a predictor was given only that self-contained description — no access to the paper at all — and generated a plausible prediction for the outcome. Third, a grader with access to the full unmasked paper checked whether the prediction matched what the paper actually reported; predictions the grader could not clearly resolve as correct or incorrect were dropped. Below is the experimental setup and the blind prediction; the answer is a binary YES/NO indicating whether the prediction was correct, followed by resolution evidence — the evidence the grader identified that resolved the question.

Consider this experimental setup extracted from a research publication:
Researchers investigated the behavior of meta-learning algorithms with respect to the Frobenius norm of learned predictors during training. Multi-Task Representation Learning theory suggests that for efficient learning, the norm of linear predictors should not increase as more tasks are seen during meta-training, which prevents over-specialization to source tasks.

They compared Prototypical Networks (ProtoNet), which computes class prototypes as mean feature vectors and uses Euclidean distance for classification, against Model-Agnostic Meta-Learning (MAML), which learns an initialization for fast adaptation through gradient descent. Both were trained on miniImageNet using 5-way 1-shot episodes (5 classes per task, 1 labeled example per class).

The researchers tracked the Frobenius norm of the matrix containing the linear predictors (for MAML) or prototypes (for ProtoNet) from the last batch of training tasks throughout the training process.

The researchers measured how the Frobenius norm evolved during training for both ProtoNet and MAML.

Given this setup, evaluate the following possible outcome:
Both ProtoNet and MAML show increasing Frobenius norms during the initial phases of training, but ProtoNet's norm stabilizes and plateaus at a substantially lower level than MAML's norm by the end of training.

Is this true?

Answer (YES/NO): NO